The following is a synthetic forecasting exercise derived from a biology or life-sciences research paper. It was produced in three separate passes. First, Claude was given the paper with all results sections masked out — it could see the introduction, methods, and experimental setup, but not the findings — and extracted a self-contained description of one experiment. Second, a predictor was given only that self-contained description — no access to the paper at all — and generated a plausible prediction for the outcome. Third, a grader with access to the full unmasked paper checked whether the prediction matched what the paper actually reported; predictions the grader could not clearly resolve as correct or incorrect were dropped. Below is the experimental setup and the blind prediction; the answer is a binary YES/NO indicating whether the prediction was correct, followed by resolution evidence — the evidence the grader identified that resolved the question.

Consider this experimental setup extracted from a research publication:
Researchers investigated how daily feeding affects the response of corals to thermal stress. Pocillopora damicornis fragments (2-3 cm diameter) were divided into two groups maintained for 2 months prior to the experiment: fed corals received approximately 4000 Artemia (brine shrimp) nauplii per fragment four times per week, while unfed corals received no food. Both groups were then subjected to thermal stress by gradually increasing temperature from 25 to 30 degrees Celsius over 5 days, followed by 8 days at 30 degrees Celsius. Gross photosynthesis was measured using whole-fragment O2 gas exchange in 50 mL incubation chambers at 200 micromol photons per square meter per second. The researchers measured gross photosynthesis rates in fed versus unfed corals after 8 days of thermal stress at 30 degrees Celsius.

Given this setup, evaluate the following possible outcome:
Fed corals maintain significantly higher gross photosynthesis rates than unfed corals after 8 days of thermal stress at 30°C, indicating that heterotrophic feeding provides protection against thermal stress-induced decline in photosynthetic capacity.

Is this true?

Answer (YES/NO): YES